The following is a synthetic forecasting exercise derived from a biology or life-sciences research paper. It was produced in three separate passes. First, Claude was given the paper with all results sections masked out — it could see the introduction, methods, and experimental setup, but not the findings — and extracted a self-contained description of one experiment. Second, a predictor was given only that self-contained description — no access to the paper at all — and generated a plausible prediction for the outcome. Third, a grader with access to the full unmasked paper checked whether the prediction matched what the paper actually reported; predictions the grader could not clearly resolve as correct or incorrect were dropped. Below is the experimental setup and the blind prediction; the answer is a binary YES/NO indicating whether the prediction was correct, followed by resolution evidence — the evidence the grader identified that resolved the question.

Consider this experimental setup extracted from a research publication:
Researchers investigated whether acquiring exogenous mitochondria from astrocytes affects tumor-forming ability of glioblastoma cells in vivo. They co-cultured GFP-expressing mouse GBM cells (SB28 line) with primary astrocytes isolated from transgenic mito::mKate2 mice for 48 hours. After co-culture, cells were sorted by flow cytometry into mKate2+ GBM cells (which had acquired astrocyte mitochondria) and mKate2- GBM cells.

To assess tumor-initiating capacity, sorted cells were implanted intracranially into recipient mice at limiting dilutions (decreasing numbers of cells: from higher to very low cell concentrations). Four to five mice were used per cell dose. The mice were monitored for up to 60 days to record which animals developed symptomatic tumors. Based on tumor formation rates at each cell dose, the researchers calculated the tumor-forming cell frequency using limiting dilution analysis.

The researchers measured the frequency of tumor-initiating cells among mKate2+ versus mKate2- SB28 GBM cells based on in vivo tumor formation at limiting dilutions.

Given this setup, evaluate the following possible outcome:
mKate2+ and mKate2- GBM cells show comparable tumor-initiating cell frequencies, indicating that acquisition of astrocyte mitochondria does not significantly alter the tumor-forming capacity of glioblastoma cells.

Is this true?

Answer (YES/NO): NO